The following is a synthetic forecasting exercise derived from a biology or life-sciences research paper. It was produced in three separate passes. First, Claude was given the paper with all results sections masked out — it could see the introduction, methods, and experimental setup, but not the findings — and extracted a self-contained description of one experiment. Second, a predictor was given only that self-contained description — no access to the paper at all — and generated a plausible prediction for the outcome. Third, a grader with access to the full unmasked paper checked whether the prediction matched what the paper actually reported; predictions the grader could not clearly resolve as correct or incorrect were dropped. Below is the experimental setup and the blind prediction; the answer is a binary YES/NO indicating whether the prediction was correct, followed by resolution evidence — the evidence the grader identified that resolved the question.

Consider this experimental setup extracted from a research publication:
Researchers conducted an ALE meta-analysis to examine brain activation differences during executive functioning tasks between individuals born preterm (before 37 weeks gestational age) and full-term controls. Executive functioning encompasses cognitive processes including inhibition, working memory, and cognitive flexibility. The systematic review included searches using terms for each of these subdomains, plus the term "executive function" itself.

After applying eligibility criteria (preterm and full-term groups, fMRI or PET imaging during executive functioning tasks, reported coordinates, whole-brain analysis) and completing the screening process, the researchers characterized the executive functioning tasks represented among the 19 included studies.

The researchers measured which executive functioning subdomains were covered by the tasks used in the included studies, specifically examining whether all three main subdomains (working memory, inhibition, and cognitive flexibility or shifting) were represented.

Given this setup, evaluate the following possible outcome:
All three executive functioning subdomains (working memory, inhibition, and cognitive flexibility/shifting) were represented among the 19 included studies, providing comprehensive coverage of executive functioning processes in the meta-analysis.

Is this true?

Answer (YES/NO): NO